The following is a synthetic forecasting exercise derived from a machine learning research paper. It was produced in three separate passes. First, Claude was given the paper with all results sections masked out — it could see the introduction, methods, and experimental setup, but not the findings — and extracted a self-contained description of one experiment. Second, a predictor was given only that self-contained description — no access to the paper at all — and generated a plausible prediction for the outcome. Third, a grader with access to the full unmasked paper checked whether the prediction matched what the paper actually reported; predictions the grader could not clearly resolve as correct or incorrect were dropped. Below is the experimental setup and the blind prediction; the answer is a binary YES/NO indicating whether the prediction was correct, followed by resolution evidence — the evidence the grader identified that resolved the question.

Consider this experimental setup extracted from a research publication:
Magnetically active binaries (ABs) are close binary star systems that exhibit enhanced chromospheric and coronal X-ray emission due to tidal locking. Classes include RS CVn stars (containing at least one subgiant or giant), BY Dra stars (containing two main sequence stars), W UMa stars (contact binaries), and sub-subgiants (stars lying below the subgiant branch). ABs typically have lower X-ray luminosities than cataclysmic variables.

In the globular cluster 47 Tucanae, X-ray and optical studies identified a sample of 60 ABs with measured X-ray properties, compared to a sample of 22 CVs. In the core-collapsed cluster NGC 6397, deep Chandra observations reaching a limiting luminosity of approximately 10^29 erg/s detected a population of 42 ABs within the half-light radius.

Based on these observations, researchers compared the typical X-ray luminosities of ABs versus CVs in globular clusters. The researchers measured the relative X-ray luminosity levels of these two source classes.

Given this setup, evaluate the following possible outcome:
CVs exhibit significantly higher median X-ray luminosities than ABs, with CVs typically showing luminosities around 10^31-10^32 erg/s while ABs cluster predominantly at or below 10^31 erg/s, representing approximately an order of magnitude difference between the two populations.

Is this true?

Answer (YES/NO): YES